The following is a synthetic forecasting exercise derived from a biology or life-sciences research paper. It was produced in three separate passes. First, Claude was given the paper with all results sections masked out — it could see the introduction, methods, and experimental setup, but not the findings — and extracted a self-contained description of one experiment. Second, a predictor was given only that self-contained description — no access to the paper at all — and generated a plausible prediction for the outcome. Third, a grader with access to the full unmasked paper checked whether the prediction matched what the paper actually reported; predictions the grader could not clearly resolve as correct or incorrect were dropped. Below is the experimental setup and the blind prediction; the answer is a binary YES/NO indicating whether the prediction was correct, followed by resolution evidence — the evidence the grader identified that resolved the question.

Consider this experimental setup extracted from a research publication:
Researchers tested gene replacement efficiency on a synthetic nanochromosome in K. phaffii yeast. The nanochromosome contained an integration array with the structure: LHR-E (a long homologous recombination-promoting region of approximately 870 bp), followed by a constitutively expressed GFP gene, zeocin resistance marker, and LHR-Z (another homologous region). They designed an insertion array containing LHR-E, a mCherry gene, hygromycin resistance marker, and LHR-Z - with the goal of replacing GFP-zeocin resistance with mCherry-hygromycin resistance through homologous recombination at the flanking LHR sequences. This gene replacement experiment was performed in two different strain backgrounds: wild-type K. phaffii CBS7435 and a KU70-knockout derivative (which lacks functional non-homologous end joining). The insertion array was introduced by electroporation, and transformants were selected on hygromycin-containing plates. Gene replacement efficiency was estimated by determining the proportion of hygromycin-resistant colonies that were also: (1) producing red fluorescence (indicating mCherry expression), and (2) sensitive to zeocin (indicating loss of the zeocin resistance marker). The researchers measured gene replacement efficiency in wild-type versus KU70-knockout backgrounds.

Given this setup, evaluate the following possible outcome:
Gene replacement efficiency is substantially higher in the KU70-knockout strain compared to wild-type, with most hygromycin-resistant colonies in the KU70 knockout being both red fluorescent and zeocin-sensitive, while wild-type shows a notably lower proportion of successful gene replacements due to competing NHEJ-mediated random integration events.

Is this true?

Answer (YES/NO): YES